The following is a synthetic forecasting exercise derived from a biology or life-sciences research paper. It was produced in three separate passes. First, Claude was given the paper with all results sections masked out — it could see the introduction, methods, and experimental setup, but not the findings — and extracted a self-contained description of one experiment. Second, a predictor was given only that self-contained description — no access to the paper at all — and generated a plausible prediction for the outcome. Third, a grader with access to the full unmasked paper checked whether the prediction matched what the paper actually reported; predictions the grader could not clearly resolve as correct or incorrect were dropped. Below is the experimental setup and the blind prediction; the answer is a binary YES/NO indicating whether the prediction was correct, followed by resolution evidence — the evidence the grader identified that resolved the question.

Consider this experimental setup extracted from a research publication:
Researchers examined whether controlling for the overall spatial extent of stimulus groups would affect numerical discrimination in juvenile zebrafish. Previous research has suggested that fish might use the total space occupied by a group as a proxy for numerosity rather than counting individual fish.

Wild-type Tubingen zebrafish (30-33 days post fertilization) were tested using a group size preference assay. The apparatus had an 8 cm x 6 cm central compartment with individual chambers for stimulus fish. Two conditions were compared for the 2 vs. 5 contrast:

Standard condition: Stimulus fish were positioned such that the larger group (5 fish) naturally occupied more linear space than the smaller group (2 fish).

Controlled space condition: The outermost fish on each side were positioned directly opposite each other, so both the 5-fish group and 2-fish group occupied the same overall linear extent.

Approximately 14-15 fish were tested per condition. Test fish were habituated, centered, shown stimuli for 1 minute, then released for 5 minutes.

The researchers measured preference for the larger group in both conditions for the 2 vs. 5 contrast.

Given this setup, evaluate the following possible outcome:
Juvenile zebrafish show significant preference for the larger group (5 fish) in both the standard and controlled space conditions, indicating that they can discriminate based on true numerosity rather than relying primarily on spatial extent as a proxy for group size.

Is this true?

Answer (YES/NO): NO